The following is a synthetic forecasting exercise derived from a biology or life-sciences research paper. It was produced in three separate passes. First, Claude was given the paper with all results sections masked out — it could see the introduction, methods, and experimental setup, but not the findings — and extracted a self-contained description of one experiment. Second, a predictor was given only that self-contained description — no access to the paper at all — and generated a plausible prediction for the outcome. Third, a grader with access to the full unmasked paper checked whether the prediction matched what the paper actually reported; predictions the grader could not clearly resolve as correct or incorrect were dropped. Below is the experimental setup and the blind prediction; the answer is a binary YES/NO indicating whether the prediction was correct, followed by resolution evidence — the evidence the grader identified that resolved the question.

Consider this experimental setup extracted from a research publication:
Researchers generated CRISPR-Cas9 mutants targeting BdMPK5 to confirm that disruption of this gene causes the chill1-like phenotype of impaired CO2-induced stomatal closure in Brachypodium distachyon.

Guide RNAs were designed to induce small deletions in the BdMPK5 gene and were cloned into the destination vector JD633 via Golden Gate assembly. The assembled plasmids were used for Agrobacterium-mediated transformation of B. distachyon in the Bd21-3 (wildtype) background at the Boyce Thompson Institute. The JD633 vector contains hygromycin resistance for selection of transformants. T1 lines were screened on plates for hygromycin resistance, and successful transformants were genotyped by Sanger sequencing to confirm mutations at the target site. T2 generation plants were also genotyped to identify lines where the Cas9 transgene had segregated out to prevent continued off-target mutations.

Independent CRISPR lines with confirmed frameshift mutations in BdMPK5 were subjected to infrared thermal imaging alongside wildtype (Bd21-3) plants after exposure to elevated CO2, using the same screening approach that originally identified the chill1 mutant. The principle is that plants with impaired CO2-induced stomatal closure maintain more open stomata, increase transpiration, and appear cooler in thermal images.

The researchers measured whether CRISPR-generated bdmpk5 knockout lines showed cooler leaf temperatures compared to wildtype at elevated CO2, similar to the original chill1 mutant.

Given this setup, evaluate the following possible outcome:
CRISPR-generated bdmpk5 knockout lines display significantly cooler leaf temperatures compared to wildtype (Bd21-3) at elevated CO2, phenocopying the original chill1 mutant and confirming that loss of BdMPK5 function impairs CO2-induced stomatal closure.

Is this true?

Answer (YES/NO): YES